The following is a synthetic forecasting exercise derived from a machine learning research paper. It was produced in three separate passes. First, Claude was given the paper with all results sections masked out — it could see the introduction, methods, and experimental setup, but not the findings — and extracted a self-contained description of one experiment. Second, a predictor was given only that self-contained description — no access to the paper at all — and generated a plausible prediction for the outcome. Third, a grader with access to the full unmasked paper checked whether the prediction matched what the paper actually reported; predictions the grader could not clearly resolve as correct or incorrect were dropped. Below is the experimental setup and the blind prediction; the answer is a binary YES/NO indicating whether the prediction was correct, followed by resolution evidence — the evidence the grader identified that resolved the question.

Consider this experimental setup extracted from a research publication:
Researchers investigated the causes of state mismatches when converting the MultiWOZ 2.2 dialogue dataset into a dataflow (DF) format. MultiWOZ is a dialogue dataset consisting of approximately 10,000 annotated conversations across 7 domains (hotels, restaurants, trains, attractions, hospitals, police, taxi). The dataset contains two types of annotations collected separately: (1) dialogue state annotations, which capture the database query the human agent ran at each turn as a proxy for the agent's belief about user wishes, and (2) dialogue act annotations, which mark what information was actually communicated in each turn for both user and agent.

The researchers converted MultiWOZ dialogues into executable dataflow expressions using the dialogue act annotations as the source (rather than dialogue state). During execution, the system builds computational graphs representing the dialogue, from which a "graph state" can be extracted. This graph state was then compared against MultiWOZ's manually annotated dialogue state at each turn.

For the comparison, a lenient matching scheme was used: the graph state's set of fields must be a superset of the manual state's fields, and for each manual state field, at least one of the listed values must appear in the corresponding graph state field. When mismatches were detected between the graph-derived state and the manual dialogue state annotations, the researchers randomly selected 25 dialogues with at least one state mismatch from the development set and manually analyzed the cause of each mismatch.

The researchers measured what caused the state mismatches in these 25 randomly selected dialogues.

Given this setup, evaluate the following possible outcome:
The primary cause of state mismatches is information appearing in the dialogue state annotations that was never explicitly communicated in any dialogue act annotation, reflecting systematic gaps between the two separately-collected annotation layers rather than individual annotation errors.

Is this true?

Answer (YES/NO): NO